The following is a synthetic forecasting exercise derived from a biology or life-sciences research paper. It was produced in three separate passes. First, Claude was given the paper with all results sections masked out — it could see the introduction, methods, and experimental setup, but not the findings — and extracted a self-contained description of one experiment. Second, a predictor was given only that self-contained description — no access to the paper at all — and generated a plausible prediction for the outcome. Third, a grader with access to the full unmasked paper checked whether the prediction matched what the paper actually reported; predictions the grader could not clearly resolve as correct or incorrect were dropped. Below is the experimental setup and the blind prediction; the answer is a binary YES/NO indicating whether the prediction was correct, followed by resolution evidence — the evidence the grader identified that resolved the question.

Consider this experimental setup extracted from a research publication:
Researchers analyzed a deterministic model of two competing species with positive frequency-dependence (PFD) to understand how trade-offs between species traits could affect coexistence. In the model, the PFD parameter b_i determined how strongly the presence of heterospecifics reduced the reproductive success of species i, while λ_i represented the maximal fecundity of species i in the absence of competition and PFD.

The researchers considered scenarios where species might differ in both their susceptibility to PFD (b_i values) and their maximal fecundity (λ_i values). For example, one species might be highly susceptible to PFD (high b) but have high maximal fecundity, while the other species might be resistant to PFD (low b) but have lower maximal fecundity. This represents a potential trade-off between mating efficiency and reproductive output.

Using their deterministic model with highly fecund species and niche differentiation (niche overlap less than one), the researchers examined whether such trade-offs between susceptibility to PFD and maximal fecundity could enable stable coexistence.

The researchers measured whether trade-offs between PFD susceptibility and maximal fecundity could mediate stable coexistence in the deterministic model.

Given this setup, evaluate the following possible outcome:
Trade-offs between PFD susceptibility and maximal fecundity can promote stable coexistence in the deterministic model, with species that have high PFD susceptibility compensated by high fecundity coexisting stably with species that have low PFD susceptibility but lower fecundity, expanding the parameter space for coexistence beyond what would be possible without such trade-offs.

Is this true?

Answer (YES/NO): YES